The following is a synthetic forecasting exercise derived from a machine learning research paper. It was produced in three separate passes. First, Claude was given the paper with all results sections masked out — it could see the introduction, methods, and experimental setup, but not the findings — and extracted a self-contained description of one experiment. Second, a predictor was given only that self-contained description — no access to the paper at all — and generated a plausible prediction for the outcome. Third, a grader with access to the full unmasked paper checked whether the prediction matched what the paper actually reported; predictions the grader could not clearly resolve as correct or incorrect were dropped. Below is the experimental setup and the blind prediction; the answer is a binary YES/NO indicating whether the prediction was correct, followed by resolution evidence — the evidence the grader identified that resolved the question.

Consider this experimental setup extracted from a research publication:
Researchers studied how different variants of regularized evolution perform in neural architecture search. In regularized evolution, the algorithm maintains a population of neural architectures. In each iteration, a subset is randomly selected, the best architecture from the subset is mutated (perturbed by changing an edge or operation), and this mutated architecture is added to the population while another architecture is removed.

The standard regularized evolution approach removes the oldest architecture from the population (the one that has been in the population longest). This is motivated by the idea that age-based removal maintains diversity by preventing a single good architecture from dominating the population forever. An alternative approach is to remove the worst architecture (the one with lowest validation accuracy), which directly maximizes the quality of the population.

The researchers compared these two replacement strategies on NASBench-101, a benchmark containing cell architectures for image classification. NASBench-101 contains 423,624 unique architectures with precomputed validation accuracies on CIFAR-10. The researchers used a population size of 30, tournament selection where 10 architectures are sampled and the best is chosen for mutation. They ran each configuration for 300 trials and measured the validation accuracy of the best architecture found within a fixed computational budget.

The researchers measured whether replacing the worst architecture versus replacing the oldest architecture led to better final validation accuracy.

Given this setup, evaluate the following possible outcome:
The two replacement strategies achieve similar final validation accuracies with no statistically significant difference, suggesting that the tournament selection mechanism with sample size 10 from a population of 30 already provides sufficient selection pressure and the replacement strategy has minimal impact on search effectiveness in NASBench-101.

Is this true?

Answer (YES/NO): NO